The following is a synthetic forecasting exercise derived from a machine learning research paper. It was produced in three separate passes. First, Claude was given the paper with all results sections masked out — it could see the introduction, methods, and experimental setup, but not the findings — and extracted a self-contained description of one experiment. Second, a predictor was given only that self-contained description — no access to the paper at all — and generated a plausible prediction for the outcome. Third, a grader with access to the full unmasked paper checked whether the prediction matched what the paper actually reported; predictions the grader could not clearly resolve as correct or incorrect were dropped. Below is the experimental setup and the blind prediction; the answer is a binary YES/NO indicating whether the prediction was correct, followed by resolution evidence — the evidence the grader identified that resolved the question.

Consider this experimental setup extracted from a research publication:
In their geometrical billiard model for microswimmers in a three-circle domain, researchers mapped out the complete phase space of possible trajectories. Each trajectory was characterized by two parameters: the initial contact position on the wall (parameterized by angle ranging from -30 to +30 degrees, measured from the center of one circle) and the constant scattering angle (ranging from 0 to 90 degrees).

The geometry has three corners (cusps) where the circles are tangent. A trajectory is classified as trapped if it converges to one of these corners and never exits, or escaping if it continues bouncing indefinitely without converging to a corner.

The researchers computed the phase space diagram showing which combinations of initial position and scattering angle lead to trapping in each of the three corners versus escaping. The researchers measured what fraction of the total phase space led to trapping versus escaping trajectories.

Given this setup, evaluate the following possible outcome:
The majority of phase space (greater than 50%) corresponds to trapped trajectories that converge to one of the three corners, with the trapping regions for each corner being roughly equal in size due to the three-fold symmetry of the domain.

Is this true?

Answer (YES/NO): NO